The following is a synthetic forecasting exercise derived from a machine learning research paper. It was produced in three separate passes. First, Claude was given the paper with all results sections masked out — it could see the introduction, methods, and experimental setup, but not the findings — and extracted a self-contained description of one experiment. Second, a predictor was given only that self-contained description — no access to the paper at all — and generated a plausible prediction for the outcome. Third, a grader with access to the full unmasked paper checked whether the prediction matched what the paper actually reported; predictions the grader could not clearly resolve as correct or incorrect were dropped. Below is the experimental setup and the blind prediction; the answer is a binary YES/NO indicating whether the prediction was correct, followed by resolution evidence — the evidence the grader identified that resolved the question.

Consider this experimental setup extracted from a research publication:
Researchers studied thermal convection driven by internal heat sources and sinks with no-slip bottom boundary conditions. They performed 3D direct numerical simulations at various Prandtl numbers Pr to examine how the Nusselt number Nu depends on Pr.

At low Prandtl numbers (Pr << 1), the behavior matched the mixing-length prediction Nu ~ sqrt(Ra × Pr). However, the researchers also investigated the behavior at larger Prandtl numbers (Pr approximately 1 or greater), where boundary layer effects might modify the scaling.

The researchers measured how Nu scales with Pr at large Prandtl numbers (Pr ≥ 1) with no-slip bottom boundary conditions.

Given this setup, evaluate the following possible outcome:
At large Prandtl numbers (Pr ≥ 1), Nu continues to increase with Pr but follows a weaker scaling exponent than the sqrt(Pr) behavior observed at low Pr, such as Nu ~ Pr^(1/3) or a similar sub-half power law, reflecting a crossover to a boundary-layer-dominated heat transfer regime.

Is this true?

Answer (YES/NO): YES